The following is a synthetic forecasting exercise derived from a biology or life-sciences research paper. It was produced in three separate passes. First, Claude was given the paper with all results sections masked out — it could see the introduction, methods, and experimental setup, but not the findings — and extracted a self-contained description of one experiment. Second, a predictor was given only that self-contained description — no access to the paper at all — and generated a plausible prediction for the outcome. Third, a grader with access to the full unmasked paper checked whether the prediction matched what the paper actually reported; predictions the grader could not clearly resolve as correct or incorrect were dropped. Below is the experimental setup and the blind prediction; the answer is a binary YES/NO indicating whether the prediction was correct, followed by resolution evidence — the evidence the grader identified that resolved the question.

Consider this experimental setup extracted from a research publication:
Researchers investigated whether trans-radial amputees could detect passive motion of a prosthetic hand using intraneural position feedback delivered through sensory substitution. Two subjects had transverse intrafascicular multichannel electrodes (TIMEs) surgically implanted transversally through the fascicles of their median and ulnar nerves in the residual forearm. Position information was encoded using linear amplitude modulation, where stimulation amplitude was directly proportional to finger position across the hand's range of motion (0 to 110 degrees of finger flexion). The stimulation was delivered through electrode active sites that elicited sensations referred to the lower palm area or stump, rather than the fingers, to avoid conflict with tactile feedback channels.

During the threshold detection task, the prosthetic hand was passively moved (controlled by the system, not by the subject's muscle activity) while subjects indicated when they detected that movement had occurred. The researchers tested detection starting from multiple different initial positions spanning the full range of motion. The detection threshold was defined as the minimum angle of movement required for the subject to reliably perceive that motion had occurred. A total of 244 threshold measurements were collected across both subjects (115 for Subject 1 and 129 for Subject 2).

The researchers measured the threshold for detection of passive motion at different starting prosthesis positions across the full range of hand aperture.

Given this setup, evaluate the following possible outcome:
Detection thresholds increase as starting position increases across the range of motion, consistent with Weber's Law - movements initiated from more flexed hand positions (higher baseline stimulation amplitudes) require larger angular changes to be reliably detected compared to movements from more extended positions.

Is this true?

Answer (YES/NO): NO